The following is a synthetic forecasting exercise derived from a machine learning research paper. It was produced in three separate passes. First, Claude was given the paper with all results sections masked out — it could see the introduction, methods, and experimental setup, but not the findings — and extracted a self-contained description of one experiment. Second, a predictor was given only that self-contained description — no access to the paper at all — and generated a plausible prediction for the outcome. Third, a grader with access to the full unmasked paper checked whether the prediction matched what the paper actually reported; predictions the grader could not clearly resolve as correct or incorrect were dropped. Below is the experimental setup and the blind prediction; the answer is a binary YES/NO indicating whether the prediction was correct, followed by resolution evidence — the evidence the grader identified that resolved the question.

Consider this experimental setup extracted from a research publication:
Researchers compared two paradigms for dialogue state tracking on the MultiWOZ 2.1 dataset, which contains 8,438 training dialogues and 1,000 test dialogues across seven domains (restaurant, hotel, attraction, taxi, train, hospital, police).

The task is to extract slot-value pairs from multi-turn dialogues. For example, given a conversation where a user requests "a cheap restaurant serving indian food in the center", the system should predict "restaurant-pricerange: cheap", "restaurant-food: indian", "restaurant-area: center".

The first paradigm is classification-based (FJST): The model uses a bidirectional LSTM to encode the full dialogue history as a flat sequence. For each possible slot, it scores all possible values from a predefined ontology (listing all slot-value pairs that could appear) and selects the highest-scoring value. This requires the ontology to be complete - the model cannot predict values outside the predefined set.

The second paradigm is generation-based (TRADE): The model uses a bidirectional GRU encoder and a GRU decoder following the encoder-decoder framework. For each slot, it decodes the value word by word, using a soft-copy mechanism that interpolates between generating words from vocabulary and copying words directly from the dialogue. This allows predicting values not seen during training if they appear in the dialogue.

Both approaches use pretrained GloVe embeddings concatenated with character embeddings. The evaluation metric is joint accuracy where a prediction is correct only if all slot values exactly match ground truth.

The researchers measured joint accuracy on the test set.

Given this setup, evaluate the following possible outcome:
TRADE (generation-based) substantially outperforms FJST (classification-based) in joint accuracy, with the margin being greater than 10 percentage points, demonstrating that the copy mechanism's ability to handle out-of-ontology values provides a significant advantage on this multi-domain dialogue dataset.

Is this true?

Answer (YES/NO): NO